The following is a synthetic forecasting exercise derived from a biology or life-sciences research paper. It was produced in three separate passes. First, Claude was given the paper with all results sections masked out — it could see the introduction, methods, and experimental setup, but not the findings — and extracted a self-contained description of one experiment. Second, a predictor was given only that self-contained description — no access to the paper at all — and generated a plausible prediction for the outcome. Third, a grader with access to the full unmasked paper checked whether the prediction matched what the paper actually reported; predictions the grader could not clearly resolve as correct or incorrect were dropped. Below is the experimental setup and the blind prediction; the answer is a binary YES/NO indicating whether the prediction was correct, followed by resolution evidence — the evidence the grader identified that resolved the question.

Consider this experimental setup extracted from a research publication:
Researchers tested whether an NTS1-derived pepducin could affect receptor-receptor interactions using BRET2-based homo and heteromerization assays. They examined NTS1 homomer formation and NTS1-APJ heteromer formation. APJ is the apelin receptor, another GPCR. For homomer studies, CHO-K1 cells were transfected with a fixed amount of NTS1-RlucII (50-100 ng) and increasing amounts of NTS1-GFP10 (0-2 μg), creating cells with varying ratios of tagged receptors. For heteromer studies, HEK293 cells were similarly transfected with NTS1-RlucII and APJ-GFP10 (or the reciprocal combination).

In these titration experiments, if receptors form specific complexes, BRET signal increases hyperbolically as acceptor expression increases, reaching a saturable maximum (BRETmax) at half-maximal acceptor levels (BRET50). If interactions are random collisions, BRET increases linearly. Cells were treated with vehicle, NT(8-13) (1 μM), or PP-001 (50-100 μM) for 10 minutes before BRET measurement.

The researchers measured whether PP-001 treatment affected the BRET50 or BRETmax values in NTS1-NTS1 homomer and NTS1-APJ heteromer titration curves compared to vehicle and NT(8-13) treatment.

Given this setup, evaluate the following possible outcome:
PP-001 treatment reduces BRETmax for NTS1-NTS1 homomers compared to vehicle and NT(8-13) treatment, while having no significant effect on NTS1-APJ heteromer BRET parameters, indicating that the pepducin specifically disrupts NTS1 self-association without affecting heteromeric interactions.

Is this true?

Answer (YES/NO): NO